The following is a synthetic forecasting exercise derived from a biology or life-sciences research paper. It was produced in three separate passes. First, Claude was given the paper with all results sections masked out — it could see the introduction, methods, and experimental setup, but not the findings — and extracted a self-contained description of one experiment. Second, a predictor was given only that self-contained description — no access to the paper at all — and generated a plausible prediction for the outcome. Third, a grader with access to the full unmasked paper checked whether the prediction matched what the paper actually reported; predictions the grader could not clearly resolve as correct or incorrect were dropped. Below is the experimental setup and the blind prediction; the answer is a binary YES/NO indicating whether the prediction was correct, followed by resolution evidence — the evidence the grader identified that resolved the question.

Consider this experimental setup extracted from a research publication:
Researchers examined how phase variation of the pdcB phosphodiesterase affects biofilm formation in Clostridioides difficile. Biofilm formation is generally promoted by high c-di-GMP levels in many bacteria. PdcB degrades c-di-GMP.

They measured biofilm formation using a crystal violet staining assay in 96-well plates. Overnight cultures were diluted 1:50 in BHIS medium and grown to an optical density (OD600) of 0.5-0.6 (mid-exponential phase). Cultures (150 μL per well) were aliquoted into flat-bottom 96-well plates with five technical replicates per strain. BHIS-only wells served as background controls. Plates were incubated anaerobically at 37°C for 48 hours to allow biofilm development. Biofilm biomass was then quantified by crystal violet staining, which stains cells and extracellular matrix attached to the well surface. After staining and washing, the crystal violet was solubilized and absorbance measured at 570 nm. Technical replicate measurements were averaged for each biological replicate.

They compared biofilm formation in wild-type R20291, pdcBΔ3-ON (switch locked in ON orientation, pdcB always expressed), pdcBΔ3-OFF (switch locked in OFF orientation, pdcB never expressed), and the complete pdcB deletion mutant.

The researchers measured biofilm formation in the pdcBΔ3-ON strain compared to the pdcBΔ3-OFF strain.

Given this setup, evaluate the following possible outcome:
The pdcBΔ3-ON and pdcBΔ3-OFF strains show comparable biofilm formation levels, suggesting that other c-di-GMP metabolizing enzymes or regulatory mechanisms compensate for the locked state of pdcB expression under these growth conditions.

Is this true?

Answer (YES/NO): NO